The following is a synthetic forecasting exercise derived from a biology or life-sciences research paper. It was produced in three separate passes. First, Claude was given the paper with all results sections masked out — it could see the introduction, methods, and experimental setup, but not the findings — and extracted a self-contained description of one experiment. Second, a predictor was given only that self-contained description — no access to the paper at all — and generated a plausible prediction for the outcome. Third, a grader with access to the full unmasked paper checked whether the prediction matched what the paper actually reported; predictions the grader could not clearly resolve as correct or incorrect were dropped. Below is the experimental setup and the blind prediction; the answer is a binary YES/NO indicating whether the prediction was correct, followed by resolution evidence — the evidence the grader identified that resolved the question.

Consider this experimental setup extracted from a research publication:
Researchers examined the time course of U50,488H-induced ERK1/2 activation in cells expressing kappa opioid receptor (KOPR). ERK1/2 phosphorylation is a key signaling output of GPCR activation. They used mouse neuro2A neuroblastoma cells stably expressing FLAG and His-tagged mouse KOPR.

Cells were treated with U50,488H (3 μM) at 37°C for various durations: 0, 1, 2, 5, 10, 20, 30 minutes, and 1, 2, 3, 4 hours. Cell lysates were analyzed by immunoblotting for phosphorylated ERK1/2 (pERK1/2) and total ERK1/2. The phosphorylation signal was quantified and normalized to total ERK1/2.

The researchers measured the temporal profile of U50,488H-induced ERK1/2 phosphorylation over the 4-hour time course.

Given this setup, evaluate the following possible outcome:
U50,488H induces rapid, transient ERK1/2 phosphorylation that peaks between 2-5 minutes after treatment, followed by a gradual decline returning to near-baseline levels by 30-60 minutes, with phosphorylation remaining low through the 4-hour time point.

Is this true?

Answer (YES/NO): NO